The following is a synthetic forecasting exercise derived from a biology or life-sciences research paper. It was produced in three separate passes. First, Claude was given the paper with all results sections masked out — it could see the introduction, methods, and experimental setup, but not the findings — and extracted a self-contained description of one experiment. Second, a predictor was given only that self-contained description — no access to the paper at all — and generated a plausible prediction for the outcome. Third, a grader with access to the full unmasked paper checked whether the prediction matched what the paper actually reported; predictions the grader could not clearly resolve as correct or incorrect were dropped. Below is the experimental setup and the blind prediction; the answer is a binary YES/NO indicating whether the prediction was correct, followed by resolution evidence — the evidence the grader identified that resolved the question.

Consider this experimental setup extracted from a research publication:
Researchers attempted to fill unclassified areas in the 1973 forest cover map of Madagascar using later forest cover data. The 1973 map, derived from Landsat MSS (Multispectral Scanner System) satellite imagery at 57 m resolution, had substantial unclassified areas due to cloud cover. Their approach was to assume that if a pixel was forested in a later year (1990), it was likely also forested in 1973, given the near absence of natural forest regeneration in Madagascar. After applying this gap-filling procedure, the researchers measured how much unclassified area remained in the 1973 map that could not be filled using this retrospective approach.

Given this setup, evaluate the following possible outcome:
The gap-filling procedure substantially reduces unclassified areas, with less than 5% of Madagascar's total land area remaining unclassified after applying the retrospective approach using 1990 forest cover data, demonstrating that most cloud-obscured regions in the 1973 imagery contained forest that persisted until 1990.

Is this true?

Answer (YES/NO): NO